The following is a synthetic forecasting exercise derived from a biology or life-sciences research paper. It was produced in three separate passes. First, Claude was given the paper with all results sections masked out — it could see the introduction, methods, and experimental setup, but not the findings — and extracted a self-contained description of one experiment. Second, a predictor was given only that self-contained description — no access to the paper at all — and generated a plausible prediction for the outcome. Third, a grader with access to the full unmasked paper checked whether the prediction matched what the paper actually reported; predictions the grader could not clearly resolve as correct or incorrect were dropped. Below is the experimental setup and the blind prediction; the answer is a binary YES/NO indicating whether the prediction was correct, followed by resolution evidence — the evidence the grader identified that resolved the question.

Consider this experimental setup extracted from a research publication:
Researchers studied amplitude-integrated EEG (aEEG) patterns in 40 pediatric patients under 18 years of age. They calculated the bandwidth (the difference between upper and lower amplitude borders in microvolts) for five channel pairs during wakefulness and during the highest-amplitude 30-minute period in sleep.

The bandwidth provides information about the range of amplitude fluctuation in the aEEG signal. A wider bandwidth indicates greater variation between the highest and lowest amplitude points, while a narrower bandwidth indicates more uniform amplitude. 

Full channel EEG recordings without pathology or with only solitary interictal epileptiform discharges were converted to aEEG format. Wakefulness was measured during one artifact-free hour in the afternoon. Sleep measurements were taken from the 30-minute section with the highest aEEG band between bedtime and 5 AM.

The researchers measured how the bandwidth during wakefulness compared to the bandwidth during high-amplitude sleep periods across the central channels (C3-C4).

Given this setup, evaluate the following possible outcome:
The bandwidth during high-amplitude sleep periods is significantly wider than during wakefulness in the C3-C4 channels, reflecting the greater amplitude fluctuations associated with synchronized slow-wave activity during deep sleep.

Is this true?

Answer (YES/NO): YES